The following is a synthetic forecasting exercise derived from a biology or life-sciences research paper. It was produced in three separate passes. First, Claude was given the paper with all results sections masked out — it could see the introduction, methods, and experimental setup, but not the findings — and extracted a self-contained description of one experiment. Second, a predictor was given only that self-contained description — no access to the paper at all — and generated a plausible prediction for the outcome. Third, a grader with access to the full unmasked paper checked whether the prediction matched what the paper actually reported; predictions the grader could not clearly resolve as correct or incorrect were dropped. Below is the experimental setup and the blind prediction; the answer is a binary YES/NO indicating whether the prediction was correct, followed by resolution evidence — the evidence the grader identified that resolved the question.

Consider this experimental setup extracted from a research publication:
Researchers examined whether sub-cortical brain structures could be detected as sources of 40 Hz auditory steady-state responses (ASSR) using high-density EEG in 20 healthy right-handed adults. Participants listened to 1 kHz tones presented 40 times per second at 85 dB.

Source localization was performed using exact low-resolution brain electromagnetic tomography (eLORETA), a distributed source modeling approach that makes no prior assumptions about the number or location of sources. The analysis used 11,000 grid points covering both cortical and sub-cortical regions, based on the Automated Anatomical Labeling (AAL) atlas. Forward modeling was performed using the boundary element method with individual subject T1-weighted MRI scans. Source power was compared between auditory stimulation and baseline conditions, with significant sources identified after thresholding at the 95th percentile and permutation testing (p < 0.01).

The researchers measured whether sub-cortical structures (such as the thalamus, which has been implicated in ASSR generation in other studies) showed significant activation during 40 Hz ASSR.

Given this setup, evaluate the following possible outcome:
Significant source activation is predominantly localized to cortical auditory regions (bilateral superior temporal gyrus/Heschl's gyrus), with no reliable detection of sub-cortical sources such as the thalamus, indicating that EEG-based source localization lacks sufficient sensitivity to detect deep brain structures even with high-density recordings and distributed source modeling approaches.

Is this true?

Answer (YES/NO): YES